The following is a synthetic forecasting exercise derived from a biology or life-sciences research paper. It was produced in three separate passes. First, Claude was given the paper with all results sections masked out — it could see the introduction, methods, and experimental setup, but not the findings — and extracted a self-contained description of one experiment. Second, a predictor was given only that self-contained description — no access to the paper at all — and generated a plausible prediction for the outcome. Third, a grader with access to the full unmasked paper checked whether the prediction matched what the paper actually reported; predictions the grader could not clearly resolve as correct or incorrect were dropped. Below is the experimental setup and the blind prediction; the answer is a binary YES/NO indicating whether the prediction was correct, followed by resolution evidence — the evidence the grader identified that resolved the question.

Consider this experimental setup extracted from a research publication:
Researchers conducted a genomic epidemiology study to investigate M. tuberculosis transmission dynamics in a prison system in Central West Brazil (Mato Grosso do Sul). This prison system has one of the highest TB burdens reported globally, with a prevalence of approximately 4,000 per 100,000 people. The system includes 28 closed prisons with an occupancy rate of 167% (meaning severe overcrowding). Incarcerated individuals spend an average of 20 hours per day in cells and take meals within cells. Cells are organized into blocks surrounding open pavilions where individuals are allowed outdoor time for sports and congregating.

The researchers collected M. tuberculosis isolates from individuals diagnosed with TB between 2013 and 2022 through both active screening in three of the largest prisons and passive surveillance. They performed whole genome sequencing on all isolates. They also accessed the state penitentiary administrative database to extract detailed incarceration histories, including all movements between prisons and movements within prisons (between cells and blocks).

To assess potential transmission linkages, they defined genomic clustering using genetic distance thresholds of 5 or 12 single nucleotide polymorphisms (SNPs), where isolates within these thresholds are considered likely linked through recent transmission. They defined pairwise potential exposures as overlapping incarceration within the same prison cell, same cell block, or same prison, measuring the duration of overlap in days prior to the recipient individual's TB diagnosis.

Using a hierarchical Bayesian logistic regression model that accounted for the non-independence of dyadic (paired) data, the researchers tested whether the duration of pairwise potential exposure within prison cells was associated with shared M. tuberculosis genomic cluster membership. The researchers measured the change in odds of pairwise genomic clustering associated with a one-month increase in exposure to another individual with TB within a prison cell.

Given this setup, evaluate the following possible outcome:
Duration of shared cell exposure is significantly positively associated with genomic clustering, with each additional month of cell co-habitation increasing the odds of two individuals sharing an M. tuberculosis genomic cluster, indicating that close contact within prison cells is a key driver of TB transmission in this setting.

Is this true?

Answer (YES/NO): YES